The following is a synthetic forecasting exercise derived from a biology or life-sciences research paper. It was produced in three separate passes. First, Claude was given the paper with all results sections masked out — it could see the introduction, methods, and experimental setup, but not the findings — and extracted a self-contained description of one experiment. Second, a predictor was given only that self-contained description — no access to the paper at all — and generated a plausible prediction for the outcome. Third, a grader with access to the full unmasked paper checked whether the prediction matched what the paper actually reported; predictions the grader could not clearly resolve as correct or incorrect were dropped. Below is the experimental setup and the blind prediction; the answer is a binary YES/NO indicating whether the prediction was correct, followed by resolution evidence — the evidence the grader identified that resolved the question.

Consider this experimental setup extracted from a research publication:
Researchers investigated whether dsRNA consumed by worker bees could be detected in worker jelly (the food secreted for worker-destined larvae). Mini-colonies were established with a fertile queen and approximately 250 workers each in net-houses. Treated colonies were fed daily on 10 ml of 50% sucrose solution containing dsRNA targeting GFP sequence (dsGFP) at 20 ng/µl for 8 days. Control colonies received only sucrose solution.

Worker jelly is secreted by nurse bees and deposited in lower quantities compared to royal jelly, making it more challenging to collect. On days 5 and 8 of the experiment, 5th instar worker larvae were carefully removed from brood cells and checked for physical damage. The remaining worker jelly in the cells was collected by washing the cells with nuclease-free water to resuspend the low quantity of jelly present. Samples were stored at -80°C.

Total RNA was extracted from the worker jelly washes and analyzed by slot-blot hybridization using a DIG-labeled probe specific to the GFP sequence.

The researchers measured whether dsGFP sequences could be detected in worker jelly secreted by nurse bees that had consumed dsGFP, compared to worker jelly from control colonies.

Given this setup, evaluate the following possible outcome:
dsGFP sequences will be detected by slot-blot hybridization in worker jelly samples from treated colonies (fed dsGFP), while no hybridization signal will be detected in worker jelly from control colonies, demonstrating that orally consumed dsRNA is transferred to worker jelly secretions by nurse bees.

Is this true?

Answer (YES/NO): YES